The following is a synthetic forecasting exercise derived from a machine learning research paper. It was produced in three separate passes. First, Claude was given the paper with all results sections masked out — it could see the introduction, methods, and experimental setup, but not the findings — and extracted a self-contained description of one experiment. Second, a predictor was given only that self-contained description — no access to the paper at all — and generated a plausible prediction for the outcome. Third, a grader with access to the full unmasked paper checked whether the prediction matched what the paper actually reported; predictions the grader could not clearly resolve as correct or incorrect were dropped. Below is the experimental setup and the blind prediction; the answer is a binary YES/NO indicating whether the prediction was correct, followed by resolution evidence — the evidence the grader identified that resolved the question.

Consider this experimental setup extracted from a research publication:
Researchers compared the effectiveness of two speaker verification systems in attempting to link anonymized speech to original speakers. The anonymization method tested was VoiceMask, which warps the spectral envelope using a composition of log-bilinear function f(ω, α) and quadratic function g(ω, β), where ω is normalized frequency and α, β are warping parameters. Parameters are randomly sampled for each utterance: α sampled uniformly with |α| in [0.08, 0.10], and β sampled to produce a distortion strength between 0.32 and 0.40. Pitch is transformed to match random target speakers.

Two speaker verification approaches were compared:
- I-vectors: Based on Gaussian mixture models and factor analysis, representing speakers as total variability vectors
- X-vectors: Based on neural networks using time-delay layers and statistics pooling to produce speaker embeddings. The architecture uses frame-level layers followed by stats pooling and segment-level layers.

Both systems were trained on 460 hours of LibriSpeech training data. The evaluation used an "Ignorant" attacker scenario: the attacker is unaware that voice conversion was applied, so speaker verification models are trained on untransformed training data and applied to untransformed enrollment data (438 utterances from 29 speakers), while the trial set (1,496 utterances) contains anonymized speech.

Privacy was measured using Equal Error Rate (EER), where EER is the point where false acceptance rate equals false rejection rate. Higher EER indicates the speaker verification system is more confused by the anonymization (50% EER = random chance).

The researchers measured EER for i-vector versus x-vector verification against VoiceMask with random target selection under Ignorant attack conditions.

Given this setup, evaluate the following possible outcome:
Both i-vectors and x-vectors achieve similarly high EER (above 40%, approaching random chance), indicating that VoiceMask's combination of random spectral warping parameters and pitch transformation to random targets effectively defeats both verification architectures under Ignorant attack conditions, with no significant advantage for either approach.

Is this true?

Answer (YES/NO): NO